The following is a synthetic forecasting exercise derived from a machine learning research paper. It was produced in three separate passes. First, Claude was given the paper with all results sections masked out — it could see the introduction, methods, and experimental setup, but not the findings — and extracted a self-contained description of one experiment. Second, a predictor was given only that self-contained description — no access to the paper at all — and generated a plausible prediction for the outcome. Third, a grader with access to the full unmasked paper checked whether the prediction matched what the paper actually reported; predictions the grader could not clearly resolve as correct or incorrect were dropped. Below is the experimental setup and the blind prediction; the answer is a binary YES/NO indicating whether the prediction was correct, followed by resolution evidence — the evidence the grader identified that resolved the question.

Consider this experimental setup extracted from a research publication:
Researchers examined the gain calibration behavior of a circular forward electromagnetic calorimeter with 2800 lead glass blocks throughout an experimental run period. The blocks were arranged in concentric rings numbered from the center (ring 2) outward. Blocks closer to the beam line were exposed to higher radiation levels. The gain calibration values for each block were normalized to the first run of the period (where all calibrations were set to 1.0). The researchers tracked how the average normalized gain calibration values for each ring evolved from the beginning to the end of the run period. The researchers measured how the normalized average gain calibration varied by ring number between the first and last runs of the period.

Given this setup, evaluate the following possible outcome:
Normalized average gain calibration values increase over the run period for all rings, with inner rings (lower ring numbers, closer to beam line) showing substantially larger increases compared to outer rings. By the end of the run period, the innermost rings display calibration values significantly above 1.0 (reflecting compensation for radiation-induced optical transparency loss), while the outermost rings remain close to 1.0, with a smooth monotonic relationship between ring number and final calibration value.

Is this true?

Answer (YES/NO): NO